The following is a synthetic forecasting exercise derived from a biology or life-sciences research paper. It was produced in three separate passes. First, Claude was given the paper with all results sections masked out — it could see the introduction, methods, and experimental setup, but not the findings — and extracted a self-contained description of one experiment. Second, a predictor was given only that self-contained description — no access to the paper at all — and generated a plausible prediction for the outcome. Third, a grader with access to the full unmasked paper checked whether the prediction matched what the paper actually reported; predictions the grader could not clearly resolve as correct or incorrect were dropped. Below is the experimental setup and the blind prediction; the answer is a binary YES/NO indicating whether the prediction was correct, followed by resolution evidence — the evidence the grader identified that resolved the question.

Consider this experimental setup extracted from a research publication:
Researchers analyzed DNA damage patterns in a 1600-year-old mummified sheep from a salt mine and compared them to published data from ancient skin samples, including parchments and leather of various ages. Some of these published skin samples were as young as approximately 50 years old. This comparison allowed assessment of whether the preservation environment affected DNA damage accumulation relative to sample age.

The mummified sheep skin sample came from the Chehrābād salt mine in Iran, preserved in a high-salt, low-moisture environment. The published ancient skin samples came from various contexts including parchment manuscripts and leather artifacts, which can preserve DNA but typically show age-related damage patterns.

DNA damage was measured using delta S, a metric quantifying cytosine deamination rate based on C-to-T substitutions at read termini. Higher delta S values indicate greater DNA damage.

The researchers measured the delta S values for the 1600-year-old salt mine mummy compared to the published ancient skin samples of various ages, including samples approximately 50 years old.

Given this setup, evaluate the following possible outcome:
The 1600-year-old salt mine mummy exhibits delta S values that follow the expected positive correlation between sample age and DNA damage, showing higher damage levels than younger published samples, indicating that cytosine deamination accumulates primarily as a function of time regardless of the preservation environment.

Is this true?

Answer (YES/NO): NO